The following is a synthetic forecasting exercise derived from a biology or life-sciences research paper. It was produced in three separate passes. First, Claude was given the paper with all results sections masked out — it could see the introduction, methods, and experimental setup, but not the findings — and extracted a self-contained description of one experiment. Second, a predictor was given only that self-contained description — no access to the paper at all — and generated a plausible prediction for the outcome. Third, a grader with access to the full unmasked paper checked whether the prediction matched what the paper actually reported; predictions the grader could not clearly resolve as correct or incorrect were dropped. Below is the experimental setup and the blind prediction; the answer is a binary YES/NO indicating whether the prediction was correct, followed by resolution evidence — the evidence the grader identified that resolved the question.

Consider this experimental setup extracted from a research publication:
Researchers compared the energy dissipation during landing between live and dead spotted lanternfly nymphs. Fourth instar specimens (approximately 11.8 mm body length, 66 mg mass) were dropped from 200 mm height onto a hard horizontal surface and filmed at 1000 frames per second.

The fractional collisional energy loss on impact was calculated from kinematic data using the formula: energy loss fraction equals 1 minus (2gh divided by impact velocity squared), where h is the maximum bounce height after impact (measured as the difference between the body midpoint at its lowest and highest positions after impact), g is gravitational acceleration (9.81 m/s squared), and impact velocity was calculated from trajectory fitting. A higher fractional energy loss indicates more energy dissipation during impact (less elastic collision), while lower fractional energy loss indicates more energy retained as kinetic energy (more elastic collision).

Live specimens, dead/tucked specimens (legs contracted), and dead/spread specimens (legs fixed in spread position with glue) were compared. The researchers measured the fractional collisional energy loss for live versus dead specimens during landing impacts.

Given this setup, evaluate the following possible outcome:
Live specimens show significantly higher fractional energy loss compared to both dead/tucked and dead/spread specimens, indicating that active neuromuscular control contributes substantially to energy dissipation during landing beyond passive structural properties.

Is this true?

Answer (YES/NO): NO